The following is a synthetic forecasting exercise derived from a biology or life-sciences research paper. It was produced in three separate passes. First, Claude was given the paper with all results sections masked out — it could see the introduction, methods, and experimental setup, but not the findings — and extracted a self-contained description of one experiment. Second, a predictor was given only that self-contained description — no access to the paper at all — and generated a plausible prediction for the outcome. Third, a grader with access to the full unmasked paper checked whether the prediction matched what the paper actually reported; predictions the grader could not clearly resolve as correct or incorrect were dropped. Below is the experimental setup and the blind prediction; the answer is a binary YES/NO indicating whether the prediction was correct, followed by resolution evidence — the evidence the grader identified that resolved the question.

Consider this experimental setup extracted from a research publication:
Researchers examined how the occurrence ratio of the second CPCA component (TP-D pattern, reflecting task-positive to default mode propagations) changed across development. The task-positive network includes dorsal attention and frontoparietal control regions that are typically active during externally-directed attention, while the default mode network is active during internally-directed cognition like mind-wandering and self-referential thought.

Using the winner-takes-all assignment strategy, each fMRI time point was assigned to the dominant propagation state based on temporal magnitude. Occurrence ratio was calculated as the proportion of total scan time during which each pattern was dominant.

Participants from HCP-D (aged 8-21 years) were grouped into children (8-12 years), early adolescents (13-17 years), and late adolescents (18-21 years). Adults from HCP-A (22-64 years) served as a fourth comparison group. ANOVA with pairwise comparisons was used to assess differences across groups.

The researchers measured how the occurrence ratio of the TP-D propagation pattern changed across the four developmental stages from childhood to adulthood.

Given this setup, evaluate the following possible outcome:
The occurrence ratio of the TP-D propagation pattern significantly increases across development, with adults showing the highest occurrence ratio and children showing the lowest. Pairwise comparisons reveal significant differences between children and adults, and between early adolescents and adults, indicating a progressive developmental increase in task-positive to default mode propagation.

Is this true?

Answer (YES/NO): NO